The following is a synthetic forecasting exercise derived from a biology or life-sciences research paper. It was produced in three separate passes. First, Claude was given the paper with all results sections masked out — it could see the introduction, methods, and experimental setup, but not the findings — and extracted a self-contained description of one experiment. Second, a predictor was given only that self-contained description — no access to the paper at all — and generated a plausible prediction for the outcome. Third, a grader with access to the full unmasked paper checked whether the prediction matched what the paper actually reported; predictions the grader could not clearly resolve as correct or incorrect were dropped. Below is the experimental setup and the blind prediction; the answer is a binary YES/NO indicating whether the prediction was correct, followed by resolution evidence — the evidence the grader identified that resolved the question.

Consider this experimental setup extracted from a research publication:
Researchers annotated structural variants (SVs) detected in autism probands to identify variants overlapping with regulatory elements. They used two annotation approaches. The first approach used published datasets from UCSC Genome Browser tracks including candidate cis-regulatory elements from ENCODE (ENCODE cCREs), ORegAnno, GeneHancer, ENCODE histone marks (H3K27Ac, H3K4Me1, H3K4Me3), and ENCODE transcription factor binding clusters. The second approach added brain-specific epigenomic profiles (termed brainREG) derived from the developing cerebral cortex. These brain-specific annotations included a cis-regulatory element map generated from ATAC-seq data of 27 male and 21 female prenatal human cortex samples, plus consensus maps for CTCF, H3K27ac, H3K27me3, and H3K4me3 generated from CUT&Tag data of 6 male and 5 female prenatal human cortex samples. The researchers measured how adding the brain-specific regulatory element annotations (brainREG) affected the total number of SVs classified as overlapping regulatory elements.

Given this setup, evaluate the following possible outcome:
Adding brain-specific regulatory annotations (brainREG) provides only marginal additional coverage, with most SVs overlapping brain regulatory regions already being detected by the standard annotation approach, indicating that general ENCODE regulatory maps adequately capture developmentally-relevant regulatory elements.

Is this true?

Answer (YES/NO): NO